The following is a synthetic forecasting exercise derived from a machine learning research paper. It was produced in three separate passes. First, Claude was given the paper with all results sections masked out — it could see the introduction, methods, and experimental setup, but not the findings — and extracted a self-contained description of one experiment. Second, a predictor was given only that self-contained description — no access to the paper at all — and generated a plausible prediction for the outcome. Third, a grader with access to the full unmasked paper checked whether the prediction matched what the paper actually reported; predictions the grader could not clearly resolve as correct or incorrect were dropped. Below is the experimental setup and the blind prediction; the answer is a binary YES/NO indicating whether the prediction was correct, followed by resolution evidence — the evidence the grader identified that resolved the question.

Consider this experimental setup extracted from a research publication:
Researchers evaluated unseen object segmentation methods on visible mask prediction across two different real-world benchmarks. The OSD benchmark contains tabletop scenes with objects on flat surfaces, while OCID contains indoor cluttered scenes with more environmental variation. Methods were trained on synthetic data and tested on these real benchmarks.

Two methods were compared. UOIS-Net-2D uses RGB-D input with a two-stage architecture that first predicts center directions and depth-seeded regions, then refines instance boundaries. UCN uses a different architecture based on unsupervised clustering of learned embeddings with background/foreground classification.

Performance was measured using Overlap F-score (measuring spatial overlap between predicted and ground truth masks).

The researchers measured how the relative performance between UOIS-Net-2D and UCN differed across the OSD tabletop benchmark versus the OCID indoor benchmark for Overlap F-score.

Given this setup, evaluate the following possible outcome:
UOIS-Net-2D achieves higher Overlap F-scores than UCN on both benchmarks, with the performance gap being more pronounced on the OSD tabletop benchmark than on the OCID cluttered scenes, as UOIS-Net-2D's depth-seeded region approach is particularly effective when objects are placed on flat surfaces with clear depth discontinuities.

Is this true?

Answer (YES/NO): NO